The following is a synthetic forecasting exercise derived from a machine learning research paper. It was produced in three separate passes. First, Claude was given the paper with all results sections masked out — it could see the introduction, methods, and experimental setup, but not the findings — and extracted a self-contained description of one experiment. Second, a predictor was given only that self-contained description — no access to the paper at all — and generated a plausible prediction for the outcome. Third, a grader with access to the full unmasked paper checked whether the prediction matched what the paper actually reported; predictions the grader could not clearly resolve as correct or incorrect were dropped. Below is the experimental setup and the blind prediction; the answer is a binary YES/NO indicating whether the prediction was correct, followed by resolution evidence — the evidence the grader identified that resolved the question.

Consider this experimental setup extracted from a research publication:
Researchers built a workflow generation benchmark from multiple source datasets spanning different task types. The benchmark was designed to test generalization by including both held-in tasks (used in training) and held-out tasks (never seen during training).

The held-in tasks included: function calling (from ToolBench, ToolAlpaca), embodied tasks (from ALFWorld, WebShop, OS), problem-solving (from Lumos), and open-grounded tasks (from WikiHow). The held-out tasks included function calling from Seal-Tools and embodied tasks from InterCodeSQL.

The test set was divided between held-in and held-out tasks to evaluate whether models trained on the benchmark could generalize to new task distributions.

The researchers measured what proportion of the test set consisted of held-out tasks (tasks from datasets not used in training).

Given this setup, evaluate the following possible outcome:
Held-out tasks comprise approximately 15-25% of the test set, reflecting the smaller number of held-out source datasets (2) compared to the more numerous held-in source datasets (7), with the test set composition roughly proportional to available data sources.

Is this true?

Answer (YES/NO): NO